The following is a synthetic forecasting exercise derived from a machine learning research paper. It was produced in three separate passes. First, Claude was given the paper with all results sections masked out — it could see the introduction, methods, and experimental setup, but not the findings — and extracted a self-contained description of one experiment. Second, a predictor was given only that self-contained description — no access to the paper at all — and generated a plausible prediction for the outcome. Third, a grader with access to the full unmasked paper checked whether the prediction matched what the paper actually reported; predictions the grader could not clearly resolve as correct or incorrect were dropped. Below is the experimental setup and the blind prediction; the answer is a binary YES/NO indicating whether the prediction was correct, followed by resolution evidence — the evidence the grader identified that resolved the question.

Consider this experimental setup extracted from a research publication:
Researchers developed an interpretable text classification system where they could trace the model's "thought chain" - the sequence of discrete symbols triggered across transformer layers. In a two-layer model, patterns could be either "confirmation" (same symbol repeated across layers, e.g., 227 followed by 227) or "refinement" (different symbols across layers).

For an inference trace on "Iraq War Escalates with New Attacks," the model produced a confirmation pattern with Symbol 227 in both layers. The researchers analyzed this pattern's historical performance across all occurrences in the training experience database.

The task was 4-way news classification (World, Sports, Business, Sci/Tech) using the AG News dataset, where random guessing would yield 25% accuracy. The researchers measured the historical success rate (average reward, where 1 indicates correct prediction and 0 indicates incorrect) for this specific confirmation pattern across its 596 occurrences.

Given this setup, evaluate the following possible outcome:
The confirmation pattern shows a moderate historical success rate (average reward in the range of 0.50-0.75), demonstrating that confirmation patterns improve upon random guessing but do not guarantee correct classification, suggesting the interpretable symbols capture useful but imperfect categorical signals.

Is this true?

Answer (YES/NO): NO